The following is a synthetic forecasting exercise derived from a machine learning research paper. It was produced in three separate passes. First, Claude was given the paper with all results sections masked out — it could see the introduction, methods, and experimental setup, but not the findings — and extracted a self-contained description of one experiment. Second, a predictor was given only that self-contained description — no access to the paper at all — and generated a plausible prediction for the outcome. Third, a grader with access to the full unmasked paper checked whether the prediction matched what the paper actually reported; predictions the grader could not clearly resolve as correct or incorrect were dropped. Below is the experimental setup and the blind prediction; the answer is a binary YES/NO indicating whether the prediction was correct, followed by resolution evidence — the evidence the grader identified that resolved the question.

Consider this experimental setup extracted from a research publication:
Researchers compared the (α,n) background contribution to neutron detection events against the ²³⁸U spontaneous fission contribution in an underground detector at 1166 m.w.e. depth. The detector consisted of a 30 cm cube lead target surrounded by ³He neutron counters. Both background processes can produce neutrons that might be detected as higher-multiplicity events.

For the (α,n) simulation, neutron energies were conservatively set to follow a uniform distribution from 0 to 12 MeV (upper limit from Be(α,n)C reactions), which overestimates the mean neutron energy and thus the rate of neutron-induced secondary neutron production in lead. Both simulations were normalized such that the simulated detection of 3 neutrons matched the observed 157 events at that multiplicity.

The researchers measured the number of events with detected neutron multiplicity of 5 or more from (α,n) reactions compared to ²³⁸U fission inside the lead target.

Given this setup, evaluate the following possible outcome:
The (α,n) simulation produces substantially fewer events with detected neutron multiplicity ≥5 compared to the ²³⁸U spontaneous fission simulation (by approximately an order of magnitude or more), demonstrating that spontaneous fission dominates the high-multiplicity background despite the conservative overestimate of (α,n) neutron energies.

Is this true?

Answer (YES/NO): YES